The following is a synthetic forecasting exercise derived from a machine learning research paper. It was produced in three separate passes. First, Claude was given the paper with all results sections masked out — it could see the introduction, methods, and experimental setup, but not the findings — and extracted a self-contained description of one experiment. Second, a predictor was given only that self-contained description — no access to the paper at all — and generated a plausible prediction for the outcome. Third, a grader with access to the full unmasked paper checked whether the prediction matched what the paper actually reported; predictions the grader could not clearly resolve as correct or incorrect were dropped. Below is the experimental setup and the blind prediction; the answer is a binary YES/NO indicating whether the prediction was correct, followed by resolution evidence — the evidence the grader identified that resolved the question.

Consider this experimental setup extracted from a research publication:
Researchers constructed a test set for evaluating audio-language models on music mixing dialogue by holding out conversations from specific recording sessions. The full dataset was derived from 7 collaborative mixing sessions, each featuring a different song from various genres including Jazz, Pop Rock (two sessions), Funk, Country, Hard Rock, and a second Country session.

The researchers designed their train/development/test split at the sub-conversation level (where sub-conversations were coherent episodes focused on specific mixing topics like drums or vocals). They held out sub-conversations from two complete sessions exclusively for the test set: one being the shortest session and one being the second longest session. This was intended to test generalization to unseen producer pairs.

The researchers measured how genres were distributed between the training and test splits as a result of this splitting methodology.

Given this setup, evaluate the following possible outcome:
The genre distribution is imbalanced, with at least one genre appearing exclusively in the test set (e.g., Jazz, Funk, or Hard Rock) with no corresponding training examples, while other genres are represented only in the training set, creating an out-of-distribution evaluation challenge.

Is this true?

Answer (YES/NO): NO